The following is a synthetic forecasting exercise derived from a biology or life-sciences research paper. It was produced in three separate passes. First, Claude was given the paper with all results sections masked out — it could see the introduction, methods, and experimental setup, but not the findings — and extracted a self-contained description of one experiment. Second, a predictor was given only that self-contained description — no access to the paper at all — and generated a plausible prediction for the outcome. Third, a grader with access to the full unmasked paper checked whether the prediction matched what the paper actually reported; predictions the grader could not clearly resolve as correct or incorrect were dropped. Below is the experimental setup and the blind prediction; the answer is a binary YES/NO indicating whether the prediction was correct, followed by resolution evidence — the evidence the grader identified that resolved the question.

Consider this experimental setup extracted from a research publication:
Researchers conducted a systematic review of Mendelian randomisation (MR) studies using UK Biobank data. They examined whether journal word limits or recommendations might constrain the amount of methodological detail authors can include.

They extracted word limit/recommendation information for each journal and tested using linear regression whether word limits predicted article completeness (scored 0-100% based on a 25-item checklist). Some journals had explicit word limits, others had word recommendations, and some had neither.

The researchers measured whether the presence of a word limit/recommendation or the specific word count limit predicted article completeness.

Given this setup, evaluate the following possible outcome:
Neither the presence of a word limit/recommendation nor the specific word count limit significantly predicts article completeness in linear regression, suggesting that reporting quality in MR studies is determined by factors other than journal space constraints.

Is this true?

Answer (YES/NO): YES